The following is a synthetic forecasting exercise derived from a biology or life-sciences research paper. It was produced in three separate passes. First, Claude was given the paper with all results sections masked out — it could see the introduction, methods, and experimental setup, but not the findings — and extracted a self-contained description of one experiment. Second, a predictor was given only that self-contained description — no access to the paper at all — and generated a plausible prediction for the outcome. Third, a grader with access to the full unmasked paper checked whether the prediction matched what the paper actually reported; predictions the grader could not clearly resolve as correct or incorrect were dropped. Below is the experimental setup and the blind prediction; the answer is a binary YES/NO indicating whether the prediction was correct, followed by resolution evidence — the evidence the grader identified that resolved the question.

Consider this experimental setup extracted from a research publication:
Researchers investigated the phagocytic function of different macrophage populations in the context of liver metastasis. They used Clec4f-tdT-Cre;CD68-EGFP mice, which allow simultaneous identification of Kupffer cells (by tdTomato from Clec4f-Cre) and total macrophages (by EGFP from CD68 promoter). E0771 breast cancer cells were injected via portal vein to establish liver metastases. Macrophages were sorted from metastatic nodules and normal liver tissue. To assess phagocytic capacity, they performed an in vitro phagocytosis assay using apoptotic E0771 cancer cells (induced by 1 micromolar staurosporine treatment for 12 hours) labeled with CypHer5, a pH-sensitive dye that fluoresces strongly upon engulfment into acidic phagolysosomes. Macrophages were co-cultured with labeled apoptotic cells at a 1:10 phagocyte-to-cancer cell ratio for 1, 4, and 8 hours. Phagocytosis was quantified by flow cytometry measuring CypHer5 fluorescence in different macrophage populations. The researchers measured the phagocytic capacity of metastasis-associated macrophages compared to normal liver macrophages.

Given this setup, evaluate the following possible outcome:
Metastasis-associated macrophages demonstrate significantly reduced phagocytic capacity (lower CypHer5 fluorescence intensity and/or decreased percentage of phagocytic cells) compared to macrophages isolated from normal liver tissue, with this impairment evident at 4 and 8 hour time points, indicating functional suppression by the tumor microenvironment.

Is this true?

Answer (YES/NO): YES